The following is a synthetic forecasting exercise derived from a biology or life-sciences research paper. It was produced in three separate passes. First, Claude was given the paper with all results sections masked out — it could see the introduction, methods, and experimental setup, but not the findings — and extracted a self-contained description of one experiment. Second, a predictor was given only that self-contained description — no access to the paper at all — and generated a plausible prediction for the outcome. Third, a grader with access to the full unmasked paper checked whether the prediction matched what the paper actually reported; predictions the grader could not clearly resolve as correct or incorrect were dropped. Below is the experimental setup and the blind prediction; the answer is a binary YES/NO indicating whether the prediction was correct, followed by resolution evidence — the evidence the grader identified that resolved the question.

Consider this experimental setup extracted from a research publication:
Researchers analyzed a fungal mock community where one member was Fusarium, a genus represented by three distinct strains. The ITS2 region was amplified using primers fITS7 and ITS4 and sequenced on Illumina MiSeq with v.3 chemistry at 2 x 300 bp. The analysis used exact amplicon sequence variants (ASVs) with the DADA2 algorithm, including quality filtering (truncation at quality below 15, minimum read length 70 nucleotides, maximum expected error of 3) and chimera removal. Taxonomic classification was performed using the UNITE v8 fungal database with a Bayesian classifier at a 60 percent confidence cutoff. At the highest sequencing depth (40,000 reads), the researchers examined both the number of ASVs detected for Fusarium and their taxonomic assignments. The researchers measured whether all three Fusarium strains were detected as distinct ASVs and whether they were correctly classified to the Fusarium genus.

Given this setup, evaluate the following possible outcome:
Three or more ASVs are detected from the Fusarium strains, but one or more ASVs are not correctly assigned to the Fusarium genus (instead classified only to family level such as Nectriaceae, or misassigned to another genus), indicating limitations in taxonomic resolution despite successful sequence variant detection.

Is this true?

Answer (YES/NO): YES